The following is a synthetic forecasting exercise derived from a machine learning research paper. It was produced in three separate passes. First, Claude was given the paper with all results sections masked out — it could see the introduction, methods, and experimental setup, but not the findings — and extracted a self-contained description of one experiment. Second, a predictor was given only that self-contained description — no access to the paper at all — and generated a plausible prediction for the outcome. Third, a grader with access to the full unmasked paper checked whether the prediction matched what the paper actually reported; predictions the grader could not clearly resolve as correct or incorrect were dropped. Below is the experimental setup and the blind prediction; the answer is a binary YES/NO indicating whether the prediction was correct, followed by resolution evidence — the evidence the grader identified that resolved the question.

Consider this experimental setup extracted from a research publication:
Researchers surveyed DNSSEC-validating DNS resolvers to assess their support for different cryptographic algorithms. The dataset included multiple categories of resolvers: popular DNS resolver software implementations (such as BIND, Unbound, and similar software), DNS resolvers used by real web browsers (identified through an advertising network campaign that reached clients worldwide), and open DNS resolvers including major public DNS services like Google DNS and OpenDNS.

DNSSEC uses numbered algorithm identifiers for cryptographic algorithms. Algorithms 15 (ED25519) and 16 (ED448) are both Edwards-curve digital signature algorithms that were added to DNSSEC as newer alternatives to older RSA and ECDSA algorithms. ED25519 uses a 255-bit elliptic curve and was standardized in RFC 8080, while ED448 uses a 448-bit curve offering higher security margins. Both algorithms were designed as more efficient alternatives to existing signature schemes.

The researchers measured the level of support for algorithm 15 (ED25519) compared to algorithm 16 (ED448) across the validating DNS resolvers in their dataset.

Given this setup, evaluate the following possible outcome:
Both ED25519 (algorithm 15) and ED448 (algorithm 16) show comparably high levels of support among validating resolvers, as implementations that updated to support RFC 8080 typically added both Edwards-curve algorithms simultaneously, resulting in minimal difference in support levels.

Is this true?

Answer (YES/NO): NO